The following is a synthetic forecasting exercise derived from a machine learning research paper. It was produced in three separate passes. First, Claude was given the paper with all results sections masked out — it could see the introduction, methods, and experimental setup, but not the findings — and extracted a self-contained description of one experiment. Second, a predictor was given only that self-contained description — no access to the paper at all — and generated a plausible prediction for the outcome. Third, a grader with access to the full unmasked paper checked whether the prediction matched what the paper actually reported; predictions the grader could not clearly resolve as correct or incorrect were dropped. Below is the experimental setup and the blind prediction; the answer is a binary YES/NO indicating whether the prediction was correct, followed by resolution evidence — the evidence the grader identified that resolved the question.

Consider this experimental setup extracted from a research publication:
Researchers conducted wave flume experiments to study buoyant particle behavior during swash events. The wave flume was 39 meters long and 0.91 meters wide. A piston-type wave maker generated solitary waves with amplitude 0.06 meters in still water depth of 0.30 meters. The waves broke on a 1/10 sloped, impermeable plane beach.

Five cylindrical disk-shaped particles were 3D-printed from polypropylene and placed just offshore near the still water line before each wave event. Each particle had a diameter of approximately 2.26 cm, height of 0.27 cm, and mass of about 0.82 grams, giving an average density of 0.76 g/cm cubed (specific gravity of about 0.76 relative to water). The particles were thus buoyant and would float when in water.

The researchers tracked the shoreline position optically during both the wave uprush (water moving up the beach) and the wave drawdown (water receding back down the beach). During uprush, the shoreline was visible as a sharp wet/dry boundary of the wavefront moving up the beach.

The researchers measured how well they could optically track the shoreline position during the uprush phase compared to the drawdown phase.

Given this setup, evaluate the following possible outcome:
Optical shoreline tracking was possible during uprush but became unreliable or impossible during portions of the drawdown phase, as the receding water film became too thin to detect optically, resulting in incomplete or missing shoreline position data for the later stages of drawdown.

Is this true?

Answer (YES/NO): NO